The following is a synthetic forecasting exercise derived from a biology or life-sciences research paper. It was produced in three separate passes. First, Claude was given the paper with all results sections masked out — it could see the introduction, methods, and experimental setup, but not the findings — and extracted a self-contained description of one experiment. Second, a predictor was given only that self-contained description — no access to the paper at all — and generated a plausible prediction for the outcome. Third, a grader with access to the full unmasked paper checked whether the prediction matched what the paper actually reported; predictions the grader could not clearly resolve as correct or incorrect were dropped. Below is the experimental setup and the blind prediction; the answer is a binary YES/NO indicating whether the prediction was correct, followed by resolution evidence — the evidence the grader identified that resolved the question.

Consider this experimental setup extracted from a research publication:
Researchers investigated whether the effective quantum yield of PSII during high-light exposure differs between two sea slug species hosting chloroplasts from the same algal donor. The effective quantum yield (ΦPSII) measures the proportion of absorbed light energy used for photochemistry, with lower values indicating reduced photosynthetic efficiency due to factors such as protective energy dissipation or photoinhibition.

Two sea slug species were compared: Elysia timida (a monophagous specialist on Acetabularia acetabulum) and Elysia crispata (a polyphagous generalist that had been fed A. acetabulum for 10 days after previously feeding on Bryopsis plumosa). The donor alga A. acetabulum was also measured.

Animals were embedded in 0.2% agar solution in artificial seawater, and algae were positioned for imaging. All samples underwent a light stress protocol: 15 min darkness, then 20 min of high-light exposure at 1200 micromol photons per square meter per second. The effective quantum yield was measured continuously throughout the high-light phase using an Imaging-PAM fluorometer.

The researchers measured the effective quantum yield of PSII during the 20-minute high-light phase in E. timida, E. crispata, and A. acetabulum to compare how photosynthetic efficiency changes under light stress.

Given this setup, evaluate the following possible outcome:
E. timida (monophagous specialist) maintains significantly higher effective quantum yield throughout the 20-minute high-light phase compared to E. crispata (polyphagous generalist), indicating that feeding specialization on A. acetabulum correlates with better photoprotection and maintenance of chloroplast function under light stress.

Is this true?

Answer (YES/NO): NO